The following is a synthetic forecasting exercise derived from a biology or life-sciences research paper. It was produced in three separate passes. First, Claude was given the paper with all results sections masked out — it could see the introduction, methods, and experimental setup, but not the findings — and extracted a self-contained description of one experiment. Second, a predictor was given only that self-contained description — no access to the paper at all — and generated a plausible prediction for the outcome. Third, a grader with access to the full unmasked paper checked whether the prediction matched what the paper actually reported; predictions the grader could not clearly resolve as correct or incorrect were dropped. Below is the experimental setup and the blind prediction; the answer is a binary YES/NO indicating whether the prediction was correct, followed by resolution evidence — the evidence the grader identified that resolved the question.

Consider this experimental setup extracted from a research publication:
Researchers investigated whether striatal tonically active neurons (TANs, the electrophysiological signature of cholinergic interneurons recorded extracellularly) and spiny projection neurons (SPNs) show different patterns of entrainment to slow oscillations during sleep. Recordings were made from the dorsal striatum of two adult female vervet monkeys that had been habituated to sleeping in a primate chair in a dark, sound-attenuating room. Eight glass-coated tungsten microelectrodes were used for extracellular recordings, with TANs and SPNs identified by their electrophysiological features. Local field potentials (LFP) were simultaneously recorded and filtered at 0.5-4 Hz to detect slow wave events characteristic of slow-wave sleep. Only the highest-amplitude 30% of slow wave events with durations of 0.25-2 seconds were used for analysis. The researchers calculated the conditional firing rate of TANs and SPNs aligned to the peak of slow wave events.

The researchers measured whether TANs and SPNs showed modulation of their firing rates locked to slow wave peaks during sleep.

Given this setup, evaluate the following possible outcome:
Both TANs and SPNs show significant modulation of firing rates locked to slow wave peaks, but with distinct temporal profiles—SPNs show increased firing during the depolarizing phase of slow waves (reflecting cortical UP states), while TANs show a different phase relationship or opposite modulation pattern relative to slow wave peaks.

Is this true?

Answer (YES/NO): NO